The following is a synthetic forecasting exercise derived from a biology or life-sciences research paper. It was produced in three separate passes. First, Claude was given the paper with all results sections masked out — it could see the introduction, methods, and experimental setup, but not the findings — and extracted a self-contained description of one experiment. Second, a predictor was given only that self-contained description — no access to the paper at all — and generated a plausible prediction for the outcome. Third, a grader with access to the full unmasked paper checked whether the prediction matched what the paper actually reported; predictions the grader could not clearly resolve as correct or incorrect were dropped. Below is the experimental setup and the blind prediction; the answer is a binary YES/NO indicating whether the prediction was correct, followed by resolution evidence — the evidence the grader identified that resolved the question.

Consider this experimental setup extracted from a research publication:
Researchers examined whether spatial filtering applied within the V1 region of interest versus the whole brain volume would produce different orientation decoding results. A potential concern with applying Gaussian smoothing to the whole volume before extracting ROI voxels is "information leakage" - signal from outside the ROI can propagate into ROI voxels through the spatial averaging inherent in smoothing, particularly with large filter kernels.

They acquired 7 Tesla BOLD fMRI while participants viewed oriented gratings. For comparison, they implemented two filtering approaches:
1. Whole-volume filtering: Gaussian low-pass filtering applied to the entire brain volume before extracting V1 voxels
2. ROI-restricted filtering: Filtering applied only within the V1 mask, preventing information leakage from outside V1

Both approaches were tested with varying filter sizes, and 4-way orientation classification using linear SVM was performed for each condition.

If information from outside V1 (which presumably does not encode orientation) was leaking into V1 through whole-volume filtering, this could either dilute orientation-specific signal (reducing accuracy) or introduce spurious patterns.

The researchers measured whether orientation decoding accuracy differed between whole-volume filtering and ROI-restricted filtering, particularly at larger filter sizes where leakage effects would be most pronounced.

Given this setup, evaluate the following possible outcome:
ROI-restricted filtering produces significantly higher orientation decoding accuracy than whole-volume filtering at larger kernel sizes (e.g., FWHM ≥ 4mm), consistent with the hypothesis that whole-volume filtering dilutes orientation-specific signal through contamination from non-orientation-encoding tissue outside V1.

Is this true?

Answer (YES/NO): NO